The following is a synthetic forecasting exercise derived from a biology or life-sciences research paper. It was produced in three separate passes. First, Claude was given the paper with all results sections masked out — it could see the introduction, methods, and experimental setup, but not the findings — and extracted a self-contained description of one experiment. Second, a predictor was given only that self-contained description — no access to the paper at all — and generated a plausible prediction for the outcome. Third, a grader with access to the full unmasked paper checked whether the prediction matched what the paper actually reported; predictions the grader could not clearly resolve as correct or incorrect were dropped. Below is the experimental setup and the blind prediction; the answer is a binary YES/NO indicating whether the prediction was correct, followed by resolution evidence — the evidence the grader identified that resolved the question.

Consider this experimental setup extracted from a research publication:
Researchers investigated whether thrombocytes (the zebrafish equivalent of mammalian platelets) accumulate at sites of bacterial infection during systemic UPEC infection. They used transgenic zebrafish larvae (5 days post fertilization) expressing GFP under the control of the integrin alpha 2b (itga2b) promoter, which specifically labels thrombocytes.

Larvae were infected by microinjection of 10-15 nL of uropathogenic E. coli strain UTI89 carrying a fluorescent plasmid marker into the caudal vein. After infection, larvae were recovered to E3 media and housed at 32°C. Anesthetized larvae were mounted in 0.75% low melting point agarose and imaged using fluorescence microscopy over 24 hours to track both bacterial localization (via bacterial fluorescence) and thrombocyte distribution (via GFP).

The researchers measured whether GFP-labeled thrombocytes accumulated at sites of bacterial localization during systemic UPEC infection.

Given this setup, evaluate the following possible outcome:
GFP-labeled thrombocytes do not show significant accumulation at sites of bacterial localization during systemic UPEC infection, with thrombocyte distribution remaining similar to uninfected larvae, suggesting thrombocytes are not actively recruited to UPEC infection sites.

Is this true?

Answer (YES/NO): NO